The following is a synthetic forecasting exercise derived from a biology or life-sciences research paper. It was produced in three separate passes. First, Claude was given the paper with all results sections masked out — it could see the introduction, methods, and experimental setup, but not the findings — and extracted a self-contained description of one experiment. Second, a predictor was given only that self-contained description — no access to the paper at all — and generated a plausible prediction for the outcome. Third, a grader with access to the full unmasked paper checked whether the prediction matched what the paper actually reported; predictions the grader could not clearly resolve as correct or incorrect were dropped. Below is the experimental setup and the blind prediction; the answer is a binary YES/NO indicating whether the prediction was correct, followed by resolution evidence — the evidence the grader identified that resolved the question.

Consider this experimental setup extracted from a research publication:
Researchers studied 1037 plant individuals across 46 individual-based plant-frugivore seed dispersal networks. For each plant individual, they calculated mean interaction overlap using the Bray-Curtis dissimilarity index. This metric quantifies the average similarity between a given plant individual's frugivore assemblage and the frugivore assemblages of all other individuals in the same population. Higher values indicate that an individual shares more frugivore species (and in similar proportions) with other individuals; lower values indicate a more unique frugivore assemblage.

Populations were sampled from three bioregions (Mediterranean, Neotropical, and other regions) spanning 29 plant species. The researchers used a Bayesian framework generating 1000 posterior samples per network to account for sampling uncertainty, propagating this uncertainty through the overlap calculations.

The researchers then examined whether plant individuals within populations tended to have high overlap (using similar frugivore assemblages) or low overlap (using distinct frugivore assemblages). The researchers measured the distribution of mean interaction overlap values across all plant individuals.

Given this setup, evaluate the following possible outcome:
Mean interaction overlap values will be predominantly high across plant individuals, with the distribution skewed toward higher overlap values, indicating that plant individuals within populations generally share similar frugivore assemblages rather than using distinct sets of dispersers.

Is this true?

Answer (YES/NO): NO